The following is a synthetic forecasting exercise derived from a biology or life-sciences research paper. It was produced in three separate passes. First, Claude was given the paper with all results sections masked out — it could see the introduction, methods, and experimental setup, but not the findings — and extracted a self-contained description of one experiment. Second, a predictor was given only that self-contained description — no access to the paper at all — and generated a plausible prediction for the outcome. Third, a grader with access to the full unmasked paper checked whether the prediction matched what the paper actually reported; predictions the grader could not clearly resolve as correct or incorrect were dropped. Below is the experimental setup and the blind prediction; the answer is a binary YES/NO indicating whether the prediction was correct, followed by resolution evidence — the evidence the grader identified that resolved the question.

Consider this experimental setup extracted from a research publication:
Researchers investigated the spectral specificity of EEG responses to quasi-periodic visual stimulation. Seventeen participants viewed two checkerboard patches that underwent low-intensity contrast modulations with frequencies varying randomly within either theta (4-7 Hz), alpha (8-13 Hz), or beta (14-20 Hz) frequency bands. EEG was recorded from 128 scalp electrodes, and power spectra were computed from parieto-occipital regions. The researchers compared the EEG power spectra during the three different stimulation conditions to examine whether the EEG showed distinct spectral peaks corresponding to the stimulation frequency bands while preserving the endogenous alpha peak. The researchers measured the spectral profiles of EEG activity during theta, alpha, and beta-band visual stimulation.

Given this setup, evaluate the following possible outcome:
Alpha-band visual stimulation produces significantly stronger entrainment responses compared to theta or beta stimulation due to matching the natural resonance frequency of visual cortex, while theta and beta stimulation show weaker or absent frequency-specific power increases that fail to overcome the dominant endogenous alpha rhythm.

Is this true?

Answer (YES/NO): NO